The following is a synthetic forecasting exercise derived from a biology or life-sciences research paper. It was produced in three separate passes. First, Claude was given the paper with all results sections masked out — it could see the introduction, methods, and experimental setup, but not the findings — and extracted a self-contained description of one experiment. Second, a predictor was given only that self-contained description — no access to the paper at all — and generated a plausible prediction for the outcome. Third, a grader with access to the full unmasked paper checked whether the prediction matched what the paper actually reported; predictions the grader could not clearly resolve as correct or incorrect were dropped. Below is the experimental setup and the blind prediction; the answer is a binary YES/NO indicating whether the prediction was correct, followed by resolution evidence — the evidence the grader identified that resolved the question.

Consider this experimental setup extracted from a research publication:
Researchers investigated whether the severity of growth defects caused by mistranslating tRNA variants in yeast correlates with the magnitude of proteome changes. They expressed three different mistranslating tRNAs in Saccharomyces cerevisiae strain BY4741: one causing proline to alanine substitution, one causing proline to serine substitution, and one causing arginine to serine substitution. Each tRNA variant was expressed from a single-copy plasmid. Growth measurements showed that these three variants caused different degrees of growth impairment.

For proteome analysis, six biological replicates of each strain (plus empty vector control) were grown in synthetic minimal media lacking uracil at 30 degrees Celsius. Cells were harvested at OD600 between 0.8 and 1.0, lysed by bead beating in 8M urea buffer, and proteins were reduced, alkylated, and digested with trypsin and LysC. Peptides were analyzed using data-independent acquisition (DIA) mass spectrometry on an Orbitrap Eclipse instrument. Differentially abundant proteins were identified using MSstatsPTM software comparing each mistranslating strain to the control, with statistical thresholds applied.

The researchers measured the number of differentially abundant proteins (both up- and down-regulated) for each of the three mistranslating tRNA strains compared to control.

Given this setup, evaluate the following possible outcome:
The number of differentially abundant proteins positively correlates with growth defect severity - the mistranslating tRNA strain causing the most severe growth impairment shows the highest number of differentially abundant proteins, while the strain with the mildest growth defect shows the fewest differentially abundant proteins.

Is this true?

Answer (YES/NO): YES